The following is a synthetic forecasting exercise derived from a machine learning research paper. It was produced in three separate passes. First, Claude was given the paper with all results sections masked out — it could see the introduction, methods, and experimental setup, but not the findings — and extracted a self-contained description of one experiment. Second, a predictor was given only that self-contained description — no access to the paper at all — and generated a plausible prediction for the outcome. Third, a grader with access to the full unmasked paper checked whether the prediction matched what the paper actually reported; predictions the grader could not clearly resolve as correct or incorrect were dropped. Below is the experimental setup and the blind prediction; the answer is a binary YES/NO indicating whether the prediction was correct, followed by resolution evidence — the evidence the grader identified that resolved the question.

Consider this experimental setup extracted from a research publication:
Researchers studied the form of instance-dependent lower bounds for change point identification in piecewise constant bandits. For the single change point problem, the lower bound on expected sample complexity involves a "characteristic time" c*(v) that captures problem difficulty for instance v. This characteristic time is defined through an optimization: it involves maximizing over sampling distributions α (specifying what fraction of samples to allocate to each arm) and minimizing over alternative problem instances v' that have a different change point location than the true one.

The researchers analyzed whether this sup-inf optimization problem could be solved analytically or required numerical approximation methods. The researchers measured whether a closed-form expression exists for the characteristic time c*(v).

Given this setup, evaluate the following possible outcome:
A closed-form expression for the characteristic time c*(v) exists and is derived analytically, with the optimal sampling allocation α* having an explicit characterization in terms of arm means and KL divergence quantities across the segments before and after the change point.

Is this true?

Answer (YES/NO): NO